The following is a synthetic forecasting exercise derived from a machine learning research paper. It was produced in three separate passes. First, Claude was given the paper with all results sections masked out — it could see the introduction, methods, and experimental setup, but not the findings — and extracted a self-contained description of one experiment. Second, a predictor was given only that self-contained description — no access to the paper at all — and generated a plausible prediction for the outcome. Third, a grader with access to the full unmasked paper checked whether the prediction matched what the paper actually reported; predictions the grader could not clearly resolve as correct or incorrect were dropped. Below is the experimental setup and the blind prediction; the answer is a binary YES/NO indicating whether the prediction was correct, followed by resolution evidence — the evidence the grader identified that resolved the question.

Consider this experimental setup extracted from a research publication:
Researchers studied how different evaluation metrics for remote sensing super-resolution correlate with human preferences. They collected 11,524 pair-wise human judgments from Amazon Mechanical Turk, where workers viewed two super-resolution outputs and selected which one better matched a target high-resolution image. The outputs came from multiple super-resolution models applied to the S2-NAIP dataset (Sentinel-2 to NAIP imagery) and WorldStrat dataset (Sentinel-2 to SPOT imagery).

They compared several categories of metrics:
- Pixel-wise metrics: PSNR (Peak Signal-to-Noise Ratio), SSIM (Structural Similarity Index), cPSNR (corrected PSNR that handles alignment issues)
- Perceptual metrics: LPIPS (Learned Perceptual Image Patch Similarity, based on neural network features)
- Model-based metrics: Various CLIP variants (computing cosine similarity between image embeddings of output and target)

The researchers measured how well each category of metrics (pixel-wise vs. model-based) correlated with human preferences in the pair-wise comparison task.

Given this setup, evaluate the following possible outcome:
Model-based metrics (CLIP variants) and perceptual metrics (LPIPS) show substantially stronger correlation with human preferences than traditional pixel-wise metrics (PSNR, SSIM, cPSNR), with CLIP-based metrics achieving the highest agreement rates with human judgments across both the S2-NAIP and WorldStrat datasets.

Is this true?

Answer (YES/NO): YES